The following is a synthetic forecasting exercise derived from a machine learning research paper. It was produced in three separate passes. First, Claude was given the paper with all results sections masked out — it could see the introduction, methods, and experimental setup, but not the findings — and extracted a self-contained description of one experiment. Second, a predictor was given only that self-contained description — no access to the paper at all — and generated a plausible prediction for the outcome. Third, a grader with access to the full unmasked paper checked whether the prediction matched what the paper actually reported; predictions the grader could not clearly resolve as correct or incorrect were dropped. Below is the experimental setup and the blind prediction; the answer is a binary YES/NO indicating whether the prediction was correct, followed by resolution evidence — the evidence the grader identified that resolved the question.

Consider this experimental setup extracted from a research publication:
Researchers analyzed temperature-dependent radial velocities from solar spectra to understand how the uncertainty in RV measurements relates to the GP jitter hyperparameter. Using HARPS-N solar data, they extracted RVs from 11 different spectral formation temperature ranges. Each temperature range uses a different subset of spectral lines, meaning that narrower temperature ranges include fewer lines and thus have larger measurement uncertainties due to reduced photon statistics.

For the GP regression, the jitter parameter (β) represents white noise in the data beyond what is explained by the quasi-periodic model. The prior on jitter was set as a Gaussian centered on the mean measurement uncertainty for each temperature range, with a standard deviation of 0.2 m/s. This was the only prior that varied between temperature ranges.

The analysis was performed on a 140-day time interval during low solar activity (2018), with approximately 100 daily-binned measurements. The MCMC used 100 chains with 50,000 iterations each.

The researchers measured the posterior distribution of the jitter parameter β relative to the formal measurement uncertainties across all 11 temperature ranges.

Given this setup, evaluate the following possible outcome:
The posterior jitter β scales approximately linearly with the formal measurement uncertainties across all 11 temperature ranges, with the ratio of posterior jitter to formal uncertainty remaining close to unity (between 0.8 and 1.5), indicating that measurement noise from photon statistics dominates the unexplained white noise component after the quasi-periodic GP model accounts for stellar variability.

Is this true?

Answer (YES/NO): NO